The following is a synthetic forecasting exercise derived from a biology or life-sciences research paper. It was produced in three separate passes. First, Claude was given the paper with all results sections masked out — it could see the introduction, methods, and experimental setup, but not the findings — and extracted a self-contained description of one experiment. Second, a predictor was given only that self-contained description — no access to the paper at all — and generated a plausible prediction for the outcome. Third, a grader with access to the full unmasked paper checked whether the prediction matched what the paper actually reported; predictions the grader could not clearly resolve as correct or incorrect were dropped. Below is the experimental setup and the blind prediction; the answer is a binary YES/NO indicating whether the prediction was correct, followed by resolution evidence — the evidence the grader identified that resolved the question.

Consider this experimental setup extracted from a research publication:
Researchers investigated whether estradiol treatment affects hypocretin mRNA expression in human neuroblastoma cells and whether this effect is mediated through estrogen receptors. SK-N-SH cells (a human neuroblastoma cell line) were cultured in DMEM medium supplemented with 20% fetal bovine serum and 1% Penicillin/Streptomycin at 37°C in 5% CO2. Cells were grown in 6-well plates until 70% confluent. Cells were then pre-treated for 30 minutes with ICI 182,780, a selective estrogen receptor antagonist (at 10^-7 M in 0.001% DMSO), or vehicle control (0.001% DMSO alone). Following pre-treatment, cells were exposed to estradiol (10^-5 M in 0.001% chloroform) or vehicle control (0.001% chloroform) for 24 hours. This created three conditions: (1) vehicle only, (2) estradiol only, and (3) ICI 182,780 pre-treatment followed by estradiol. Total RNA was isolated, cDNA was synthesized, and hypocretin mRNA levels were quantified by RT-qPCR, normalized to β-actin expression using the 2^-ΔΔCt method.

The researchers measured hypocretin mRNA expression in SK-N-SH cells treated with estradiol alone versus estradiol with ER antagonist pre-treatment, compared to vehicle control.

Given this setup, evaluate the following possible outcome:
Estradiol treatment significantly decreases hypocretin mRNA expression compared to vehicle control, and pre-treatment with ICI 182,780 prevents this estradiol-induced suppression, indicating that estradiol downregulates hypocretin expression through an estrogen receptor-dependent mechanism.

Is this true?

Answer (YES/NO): NO